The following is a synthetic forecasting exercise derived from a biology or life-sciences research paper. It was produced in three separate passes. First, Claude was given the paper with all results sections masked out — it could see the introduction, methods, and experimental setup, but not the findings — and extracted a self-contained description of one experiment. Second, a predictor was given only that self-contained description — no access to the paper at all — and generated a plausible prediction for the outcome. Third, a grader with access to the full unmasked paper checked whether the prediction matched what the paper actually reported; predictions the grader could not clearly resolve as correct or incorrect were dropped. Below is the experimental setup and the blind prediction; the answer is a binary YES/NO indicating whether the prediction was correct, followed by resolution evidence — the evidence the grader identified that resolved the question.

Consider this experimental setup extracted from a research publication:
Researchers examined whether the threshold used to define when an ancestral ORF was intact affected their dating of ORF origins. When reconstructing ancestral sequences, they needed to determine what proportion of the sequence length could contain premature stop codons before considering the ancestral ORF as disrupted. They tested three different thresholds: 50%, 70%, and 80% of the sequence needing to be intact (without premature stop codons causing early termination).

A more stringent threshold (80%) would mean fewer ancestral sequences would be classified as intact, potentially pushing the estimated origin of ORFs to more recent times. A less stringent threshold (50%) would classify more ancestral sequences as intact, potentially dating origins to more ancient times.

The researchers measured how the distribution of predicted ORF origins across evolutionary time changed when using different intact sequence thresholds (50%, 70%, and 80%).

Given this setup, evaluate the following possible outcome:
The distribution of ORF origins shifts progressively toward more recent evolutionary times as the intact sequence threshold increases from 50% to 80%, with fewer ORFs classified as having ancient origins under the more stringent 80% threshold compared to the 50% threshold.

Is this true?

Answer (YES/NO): NO